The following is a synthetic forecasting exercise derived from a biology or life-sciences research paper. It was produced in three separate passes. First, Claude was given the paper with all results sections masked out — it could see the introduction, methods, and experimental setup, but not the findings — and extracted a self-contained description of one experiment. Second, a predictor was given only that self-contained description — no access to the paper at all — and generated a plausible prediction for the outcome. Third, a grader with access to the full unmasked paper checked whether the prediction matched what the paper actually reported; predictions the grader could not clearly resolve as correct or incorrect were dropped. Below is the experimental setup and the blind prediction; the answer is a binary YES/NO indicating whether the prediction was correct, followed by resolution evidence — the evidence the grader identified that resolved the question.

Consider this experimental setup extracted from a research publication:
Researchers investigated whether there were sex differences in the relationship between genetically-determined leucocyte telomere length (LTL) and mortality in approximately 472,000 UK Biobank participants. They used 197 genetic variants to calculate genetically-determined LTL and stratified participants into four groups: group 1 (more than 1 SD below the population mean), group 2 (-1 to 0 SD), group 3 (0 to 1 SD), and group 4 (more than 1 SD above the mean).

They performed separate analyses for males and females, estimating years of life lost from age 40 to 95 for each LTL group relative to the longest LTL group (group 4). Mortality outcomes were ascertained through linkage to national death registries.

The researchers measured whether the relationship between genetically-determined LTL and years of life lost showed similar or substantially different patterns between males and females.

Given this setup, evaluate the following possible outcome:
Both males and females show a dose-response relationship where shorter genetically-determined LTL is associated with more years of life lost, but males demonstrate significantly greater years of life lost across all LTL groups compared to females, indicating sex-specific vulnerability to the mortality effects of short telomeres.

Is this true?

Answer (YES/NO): NO